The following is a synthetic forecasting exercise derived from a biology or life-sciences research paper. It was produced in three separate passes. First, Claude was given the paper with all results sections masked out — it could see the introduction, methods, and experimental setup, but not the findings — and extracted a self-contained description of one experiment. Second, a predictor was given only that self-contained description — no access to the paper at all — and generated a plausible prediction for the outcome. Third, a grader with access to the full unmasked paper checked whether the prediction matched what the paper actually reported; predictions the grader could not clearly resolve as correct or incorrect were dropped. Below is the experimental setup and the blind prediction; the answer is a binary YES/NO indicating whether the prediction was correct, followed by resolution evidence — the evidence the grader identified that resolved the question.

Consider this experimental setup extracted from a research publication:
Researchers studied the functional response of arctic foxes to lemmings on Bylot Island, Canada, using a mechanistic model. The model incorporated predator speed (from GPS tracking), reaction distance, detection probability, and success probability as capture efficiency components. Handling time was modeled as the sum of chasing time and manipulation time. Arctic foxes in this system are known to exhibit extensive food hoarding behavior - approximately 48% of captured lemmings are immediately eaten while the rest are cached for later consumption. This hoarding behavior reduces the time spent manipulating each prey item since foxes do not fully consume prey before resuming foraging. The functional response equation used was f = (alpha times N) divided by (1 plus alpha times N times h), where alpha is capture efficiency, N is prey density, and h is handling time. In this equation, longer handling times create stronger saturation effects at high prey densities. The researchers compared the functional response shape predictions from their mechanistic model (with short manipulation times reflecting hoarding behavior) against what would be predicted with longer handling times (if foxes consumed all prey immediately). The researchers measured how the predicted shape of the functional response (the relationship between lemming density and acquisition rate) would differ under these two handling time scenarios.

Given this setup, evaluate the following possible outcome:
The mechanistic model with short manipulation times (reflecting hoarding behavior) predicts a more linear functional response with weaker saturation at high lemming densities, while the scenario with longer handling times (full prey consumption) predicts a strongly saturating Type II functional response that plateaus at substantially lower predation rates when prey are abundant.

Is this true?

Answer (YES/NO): NO